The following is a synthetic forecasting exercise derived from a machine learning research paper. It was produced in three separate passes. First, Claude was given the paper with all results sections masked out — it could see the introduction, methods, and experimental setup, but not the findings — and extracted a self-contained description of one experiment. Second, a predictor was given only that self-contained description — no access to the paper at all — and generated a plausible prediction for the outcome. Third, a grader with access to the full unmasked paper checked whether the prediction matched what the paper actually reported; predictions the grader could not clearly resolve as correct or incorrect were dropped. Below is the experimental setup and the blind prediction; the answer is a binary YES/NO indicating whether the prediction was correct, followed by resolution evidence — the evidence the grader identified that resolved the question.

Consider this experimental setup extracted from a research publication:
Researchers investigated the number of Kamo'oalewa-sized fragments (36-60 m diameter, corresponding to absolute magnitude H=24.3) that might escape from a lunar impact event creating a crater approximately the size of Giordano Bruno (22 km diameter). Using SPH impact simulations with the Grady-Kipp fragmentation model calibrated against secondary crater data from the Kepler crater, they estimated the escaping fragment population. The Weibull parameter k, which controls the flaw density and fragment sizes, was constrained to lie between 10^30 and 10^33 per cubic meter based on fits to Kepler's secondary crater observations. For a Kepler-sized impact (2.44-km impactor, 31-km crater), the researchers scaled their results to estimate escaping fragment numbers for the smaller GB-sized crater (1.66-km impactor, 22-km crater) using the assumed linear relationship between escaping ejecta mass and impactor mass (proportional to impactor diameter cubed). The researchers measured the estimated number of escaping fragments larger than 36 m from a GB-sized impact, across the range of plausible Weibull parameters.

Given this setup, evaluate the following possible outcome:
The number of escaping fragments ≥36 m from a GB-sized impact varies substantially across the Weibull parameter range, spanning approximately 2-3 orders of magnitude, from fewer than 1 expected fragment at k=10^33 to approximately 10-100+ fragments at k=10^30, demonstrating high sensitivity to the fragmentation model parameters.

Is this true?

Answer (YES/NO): NO